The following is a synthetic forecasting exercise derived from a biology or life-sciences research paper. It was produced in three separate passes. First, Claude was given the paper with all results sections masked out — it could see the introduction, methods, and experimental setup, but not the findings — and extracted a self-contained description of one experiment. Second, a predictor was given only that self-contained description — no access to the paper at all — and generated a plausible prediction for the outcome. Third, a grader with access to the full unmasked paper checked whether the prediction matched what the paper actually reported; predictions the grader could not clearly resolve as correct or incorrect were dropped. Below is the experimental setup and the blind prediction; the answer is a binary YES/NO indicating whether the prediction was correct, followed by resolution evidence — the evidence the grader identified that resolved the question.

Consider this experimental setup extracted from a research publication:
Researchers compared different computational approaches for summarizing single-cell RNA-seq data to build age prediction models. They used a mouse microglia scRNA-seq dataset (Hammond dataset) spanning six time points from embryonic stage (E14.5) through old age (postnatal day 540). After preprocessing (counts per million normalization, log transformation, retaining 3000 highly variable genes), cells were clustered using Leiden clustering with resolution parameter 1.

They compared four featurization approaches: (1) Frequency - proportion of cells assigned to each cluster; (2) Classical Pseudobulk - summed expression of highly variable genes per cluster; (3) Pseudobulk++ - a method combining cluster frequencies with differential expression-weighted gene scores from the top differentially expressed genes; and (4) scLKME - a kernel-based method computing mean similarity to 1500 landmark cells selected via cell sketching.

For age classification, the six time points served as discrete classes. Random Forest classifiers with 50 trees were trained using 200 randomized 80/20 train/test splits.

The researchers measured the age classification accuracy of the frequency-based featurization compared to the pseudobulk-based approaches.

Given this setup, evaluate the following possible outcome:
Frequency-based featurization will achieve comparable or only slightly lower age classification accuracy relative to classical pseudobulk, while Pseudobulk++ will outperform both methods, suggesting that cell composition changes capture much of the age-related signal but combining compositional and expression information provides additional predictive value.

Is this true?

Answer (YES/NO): NO